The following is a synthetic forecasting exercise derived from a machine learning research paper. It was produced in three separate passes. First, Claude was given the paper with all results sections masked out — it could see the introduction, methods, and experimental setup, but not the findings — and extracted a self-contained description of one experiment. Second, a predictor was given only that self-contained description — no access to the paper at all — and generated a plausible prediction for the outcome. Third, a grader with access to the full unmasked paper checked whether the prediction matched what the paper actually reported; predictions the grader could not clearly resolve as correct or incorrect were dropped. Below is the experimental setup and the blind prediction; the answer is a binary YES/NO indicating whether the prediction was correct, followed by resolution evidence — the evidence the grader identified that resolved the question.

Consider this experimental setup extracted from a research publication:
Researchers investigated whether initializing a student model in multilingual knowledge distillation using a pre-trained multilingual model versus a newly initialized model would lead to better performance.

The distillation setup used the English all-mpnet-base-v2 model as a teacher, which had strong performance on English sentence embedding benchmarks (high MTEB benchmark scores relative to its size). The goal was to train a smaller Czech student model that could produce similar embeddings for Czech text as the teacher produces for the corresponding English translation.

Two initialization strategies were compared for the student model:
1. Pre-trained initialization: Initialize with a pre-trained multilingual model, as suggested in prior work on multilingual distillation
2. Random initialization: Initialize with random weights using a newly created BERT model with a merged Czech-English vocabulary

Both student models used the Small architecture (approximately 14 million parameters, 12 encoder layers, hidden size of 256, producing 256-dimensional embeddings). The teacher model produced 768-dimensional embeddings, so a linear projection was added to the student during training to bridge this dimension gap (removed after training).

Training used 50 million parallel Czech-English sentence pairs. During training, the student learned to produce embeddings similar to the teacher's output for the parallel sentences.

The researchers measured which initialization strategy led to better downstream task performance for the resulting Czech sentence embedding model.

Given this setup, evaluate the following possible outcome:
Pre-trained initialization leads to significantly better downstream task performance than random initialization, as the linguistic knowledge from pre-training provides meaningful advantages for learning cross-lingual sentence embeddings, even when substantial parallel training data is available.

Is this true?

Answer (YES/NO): NO